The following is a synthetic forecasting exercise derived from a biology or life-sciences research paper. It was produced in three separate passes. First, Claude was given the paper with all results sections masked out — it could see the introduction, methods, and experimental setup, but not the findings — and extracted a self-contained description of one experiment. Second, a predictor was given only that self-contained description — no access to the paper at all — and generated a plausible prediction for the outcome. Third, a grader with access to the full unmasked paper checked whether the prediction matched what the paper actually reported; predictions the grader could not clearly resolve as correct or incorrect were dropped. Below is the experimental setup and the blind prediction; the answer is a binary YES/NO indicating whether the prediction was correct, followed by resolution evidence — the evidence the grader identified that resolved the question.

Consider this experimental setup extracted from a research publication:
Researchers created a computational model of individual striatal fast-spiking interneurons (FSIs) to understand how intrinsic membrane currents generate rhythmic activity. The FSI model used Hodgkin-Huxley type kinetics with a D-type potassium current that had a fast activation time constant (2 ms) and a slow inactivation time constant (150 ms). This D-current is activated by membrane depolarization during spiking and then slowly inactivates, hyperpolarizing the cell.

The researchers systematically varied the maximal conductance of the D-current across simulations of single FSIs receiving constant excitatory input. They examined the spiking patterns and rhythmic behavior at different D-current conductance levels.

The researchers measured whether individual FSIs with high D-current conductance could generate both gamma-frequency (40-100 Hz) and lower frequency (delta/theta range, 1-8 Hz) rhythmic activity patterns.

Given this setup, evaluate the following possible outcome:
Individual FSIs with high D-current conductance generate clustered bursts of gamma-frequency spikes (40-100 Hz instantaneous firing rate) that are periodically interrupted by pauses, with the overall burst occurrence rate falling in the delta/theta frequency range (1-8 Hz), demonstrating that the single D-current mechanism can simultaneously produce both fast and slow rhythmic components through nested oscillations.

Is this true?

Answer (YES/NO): YES